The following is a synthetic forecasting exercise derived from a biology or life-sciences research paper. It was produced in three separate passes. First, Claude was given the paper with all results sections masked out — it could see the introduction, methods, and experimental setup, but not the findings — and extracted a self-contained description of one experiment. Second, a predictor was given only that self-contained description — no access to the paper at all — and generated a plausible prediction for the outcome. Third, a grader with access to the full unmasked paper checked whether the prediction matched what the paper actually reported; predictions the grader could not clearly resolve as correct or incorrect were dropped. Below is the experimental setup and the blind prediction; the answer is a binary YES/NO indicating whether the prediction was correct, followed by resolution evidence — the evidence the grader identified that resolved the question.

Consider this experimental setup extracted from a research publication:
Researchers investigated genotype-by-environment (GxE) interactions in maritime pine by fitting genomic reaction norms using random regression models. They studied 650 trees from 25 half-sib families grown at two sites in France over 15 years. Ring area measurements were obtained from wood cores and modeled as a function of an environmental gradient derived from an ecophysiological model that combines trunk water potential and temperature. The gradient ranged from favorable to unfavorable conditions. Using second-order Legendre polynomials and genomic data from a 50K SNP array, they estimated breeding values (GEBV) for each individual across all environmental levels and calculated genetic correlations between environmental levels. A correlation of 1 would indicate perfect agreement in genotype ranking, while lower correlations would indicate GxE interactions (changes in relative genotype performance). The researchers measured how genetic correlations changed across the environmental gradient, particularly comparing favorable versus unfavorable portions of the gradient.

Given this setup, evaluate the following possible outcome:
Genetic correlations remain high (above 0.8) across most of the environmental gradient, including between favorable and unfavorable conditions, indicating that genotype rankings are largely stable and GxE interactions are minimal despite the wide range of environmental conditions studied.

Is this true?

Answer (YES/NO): NO